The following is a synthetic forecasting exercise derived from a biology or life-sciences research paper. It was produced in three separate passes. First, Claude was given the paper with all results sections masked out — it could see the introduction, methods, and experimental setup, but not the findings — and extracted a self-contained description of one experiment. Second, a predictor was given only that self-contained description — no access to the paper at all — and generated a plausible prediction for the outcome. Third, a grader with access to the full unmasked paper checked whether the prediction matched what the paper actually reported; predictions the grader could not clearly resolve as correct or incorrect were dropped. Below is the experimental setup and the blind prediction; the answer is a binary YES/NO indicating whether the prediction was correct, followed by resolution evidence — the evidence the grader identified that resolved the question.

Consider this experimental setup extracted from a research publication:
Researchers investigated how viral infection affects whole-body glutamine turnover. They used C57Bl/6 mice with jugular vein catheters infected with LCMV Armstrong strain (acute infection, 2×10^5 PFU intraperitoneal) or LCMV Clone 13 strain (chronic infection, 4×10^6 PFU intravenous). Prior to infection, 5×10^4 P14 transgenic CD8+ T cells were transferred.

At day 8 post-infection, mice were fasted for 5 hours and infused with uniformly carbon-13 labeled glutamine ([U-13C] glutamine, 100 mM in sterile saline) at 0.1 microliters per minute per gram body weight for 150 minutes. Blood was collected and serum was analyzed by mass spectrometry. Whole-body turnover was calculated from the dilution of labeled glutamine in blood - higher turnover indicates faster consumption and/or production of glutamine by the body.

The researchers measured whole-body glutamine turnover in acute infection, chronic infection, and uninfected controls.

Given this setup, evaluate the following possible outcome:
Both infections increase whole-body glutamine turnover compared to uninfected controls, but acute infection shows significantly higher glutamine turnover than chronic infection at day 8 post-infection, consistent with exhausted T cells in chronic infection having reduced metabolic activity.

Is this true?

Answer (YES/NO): NO